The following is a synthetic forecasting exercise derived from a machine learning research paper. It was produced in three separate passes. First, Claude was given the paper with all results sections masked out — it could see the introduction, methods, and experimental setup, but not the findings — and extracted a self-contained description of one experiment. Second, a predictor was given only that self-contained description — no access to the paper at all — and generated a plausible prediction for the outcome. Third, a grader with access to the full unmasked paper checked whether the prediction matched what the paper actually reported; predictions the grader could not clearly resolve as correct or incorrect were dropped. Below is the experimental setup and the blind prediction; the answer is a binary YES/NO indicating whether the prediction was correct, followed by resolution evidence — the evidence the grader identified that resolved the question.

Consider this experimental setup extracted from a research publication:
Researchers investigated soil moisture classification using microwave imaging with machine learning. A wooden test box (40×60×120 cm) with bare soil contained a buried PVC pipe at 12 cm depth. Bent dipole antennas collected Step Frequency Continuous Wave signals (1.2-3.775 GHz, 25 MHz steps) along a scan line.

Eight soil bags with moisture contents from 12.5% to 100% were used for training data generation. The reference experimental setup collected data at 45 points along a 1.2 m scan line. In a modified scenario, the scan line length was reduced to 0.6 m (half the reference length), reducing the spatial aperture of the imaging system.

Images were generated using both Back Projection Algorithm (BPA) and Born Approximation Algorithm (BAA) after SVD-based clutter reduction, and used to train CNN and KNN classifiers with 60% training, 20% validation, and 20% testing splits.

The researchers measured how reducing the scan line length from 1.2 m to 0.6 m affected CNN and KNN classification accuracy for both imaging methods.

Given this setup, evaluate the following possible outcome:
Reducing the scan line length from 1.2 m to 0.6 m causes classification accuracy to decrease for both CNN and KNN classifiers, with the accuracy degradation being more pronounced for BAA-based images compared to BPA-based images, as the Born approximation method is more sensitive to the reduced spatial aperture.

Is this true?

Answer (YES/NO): NO